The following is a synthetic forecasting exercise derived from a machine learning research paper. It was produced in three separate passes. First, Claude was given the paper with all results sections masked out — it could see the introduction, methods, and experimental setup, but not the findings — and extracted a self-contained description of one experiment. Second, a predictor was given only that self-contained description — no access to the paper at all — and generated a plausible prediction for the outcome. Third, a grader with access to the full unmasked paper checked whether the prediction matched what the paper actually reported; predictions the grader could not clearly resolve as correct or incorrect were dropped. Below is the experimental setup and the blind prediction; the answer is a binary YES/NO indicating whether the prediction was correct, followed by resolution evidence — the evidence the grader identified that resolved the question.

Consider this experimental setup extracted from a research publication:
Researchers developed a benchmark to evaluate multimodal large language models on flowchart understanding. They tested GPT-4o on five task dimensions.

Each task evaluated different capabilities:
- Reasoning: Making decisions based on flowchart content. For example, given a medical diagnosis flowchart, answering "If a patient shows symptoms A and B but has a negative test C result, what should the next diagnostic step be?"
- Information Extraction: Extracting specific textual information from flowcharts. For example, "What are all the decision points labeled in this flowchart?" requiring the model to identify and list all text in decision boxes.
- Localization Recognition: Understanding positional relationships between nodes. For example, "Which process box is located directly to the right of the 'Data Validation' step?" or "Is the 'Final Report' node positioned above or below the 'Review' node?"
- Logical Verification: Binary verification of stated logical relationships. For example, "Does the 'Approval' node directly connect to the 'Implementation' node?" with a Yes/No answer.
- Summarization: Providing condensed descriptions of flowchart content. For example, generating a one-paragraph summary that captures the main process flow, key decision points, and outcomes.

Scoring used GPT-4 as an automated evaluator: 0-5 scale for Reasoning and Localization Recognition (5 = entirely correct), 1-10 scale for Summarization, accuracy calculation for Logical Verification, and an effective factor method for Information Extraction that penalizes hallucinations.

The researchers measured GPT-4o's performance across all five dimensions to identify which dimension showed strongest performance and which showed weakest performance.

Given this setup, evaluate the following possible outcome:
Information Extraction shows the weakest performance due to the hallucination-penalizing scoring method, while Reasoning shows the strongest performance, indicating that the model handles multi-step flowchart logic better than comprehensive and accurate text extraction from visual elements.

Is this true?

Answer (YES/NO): NO